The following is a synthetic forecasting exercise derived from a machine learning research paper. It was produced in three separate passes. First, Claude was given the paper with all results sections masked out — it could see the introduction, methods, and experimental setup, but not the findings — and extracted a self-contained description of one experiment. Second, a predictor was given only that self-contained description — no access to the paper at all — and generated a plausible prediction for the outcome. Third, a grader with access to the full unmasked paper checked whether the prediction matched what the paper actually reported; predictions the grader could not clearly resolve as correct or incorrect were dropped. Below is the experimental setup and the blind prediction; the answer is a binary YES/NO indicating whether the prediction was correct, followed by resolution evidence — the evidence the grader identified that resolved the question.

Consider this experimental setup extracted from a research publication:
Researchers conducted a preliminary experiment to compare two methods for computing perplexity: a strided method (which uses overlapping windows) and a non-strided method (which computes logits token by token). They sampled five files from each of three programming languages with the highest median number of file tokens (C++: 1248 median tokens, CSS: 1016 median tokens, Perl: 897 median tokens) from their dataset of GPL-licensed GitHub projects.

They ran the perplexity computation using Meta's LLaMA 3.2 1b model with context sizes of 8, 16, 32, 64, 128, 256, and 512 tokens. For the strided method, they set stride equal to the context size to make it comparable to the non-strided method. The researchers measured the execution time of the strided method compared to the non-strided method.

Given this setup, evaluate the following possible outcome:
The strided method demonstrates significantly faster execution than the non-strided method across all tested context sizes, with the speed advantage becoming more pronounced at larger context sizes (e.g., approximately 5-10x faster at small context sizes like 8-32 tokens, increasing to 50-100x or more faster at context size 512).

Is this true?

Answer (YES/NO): NO